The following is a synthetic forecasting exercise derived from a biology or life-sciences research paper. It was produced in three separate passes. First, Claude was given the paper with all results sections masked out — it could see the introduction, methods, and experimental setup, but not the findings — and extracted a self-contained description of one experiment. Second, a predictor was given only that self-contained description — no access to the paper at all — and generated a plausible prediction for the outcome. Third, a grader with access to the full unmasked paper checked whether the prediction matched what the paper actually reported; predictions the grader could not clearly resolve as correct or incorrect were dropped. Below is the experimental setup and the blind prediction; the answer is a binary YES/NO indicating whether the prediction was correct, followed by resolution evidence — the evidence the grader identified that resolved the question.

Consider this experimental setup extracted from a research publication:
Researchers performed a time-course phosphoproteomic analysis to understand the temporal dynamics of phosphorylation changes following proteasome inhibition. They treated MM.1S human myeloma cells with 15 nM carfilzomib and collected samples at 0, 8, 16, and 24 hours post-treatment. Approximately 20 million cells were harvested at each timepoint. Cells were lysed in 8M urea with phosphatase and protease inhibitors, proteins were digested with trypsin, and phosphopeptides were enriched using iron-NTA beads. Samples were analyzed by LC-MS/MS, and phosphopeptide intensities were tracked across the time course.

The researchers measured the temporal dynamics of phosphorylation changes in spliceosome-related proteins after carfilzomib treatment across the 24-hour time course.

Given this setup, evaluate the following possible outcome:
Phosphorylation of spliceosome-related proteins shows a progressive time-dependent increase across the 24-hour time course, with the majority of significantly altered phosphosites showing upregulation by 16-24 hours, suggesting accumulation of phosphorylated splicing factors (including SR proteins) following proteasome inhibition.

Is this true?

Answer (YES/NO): YES